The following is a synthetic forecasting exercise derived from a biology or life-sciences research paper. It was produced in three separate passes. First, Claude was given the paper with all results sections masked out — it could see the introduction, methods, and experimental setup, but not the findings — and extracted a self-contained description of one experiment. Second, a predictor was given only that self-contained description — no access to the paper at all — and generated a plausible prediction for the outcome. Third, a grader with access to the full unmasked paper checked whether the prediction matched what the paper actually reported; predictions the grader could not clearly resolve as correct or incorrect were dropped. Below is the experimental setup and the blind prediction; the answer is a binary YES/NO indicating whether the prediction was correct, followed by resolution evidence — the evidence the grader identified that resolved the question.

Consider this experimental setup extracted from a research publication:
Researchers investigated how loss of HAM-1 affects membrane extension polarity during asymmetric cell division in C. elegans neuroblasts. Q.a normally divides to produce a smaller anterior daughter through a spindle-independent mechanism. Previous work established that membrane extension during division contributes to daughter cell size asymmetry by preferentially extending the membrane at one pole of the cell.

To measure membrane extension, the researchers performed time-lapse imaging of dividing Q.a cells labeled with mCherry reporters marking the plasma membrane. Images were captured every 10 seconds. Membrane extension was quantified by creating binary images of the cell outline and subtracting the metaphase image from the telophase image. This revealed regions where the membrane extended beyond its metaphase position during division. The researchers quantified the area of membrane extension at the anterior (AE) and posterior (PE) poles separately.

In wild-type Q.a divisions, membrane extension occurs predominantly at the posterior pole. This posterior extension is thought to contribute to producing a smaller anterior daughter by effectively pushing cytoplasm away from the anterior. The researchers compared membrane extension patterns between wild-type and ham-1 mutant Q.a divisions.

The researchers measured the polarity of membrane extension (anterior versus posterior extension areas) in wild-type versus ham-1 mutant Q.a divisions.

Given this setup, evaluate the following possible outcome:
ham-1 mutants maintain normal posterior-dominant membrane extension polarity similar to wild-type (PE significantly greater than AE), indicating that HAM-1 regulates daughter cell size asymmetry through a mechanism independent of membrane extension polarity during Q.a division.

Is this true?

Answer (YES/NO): NO